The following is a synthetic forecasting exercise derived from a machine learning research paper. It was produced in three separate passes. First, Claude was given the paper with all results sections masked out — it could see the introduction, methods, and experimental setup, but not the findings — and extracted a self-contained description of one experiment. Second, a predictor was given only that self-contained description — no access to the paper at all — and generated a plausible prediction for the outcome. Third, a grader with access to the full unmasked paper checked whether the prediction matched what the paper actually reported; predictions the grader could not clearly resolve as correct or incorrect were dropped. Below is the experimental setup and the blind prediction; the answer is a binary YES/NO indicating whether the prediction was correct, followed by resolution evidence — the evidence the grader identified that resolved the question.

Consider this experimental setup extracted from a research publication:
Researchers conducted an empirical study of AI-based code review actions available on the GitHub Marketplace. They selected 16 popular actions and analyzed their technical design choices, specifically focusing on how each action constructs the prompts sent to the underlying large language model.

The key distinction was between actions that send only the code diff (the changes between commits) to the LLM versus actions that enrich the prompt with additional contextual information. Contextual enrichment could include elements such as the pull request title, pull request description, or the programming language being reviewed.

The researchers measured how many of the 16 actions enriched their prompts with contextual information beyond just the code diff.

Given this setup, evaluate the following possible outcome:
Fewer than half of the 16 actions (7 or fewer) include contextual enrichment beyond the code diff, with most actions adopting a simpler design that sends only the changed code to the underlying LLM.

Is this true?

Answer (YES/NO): NO